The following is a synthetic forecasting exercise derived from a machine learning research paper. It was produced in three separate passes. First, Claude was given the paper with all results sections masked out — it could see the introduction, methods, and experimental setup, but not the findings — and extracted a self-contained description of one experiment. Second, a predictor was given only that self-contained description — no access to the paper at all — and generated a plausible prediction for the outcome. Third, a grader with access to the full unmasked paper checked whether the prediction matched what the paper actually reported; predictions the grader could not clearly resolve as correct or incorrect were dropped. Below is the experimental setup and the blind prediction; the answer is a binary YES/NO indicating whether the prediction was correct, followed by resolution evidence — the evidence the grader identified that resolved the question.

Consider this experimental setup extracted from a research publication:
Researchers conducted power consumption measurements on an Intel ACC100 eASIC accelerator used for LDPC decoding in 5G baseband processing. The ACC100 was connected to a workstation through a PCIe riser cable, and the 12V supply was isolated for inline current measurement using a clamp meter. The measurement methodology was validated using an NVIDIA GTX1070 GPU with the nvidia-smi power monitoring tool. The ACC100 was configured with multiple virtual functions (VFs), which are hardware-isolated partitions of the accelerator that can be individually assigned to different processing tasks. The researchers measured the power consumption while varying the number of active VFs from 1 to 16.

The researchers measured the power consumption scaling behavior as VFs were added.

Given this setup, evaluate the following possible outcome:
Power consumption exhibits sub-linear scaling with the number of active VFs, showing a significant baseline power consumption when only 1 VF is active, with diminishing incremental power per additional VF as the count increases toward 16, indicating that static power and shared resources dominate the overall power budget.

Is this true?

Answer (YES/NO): NO